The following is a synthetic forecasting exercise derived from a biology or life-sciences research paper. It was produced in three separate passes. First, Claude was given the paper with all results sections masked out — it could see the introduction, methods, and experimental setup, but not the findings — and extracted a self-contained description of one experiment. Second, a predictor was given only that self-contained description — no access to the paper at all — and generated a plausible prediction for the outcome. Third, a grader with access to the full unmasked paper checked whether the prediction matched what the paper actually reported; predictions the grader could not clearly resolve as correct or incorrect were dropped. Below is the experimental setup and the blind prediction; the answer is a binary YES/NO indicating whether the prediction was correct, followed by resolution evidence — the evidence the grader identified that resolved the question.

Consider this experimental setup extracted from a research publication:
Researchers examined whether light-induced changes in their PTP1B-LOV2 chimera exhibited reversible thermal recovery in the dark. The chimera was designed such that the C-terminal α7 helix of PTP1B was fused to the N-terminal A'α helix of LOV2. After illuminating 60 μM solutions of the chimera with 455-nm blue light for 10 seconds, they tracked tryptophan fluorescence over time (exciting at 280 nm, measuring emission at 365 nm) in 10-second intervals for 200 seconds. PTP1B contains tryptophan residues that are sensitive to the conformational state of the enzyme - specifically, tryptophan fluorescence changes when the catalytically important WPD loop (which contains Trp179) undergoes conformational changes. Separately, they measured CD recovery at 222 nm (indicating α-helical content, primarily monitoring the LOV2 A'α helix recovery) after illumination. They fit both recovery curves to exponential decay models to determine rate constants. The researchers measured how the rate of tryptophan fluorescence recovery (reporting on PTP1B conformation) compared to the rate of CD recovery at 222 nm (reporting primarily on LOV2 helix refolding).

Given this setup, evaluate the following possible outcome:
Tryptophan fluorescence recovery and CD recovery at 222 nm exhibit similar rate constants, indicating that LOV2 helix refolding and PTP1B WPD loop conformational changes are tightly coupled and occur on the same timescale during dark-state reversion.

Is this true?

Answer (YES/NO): NO